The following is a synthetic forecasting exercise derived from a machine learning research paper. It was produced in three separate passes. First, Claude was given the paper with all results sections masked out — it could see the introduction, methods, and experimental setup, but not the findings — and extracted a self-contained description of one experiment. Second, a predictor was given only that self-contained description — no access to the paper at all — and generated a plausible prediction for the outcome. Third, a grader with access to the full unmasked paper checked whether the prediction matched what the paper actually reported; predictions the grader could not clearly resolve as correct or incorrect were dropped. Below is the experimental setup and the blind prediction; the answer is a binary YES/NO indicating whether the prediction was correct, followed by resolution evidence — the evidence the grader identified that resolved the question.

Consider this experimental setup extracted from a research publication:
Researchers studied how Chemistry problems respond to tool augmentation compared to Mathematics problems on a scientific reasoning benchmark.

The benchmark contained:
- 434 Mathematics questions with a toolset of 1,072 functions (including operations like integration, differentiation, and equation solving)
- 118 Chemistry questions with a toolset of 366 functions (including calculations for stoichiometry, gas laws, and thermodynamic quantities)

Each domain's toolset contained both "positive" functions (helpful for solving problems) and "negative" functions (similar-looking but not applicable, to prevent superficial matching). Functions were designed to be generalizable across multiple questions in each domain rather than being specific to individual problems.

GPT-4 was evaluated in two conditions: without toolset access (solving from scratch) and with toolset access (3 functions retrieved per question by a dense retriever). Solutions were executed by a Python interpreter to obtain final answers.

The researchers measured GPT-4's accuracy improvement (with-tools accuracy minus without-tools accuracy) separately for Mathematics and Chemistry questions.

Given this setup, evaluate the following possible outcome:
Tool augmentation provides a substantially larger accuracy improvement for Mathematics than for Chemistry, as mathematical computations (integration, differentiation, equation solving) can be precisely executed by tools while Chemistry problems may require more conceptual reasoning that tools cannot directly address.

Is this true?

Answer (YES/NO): NO